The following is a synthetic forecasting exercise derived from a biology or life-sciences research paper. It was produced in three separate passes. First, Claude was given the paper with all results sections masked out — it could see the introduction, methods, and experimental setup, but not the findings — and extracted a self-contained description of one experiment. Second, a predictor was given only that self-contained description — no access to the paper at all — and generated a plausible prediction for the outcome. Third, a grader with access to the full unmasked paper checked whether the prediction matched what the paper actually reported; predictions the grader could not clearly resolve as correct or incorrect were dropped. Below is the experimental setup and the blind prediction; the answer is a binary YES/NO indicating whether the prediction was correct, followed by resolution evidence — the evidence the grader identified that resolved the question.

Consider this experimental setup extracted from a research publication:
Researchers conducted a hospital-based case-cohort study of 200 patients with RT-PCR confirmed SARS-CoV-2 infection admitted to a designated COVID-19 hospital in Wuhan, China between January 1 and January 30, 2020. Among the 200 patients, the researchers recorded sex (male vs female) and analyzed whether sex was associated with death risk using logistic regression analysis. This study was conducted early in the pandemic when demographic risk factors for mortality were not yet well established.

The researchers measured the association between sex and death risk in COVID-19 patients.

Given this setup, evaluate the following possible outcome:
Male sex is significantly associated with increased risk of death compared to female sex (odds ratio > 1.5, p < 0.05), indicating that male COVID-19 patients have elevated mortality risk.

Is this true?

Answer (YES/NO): NO